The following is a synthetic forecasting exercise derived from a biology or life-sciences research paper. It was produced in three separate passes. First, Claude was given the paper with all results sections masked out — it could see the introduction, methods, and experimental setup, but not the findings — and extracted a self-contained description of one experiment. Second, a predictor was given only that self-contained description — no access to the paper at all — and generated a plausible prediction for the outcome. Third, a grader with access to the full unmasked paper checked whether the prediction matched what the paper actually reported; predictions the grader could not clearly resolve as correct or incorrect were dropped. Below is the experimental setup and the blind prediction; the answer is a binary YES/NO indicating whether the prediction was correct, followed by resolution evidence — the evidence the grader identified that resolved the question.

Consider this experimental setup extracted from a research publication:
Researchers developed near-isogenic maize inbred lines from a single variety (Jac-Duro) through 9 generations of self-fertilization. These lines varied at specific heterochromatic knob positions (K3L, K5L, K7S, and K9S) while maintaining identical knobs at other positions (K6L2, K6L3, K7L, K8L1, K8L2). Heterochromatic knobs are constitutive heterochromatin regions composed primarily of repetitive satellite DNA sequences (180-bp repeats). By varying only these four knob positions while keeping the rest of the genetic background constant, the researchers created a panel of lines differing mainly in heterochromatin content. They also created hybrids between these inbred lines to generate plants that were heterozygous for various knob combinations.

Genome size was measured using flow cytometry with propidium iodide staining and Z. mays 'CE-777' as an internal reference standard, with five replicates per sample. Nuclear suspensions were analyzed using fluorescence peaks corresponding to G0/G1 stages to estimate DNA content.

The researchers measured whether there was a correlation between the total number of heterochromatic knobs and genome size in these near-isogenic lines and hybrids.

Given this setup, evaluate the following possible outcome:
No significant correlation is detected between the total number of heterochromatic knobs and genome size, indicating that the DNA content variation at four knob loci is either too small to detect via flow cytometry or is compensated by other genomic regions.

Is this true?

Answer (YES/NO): YES